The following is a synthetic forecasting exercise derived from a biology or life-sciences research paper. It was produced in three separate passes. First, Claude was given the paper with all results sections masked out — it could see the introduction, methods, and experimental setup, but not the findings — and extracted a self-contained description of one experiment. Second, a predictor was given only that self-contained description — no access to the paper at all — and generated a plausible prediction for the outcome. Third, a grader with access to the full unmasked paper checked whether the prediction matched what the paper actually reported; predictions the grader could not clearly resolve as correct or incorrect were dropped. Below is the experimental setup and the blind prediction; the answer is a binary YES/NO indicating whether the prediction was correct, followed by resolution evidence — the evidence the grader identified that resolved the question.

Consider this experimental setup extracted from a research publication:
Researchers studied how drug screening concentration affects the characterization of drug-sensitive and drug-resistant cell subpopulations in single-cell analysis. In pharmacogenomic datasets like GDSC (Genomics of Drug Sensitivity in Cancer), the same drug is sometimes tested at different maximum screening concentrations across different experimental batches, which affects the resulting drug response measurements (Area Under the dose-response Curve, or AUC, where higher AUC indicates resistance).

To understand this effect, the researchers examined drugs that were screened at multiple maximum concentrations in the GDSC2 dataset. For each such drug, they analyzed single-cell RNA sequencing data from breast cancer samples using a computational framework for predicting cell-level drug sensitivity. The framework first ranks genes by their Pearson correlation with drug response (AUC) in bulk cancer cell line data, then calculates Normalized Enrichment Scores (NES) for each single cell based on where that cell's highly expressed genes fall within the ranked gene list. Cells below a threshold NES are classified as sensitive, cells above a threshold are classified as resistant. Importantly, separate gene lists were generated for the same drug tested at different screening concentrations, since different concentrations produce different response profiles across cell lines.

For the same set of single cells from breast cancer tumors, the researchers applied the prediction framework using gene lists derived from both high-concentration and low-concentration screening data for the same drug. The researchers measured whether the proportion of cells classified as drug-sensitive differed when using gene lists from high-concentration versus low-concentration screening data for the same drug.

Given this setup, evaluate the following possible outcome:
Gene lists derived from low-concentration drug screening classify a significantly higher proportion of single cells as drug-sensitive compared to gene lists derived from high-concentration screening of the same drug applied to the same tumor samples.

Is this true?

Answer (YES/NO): NO